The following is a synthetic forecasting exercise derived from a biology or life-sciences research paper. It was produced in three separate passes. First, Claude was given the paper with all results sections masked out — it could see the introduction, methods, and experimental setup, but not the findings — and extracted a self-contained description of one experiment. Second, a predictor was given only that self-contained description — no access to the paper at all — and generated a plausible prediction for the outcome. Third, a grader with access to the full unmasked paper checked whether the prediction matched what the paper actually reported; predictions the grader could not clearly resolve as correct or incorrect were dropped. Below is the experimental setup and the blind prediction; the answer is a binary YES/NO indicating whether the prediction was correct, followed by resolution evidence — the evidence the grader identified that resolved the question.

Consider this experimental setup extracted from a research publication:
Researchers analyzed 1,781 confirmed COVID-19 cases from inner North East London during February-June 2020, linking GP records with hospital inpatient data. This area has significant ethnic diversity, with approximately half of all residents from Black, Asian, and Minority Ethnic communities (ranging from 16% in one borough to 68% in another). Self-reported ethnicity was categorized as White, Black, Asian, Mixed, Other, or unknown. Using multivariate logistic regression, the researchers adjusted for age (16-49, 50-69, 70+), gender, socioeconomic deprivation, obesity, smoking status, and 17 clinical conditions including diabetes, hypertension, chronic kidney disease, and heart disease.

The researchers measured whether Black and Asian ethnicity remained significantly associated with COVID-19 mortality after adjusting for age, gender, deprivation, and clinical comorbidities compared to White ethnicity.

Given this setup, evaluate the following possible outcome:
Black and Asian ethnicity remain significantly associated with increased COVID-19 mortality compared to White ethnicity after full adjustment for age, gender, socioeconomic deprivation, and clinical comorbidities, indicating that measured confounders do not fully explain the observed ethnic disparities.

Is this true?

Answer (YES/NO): NO